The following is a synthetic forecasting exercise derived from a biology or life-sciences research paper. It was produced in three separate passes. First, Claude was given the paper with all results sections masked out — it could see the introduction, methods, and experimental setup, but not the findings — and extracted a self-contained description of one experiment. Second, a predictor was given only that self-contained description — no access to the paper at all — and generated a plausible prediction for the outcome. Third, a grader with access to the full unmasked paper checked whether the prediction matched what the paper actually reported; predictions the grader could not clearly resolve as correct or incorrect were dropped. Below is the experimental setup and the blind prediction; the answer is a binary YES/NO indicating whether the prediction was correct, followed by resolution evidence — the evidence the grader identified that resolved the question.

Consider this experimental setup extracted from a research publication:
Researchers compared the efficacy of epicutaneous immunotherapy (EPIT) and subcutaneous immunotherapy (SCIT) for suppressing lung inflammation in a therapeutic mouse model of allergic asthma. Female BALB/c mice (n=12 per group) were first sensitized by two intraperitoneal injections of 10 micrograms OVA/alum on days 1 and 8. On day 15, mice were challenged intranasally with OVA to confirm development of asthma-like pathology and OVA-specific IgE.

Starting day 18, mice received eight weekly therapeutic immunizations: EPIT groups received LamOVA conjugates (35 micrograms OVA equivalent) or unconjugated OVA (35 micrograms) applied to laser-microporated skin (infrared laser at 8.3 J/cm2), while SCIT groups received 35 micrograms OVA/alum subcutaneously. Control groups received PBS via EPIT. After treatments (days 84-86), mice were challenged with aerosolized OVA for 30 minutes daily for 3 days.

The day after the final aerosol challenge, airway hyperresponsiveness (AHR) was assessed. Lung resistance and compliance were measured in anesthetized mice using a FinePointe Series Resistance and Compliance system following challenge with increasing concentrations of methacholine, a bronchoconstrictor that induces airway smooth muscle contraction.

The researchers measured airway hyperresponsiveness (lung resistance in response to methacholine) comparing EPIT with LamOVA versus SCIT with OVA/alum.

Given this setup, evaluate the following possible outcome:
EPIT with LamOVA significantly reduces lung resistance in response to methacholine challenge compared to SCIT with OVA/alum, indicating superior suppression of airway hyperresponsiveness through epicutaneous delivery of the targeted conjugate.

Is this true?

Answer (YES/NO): NO